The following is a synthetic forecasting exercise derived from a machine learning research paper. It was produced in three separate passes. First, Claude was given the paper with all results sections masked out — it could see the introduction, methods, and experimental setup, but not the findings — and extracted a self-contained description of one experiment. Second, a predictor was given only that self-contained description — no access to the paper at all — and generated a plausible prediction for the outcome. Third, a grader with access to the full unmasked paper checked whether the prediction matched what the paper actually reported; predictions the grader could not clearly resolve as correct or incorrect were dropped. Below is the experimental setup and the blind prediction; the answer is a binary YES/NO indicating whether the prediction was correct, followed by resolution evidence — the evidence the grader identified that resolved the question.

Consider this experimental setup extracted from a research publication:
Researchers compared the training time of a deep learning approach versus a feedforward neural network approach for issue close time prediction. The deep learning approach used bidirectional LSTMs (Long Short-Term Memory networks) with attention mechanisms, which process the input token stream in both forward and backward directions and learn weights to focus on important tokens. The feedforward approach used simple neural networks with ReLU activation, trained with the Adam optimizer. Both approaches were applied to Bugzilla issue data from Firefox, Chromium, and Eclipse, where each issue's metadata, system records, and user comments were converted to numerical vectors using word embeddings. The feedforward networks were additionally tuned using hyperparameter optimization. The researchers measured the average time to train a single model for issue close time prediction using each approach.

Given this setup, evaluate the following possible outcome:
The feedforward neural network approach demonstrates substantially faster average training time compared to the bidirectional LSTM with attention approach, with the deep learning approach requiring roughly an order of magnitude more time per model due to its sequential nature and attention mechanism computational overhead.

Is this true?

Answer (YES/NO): NO